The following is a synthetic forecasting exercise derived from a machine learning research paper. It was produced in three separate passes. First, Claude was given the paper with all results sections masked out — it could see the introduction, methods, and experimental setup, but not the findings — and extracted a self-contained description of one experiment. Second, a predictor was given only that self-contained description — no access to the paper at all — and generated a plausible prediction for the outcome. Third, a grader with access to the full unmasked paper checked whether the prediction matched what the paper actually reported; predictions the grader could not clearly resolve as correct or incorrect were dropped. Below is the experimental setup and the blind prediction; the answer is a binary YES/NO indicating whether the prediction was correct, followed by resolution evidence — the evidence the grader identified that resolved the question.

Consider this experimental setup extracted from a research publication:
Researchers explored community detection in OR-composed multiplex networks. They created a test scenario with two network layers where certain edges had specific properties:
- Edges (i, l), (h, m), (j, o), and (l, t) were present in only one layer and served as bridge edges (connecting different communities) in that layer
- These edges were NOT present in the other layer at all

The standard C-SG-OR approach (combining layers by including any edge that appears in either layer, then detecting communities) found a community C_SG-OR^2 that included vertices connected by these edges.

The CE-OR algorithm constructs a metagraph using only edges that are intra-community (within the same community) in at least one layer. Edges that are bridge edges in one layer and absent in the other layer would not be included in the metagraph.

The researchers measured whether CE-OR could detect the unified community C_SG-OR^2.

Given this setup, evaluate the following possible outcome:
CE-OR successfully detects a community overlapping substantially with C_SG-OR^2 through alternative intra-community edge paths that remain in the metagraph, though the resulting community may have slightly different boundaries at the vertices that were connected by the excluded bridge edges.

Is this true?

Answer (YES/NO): NO